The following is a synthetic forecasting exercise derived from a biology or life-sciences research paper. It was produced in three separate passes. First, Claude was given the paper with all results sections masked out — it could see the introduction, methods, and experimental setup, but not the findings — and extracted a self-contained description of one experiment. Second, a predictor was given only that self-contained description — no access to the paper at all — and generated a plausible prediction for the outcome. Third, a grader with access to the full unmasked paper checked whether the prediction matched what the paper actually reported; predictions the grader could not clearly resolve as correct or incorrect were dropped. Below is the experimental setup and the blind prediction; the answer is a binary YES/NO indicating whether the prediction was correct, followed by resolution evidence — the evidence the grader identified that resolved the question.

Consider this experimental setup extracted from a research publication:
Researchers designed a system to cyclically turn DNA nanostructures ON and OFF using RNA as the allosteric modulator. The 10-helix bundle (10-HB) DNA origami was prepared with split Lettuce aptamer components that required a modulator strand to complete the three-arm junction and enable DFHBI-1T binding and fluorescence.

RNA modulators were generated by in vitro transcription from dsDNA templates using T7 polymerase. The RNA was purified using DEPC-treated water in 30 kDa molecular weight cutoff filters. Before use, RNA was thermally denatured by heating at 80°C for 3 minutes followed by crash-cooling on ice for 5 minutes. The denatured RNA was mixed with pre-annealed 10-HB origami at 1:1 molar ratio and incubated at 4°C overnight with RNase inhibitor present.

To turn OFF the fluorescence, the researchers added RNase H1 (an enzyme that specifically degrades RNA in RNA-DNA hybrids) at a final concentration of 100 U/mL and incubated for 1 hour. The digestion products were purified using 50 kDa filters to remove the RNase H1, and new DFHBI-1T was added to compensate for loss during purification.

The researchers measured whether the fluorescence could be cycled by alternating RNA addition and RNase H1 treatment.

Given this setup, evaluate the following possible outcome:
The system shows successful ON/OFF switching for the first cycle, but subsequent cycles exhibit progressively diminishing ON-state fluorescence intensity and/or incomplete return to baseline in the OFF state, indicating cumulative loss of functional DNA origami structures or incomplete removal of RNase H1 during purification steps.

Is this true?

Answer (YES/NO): NO